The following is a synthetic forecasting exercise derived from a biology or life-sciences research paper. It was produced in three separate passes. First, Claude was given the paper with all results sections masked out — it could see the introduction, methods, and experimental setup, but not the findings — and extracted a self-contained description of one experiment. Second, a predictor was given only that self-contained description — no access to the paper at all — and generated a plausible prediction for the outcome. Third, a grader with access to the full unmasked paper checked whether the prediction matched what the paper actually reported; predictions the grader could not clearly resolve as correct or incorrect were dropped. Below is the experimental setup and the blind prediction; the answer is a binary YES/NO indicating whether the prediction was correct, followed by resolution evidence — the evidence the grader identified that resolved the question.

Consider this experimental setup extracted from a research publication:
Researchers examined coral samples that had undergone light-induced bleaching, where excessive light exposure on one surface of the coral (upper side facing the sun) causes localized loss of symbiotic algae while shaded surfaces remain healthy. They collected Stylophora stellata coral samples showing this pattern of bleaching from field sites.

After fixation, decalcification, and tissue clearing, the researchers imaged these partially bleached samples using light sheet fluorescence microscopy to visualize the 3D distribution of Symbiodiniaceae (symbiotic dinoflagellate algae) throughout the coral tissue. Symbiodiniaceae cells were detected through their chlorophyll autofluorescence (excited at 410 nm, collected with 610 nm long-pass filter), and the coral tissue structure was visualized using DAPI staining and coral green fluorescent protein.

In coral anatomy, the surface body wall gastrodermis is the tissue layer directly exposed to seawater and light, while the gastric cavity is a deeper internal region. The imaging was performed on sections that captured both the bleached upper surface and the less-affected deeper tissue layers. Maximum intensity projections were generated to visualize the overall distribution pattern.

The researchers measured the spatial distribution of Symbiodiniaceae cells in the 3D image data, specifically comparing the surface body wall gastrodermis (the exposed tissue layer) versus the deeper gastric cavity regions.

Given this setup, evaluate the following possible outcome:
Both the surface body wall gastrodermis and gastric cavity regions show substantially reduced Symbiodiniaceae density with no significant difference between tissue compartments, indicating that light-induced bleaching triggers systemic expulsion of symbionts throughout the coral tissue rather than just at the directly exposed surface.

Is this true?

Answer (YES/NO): NO